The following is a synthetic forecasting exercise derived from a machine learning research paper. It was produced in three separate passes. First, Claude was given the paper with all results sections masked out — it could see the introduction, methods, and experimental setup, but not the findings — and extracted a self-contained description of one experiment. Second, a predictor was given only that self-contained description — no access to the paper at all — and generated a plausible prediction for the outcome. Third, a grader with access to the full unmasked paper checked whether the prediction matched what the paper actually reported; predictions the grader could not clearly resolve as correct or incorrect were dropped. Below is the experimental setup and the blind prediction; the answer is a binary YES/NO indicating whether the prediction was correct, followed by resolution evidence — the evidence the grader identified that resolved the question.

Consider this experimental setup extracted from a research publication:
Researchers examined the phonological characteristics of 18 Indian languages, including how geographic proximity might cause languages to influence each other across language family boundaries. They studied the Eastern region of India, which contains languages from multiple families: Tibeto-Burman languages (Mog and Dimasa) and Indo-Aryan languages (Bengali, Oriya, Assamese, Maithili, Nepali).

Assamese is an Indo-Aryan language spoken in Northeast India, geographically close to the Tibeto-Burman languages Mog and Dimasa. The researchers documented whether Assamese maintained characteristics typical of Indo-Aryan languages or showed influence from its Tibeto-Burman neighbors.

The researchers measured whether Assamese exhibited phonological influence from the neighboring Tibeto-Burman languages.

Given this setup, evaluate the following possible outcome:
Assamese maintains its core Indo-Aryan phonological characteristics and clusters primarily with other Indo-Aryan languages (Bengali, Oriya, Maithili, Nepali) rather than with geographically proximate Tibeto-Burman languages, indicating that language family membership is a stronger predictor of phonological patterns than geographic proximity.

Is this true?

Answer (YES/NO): NO